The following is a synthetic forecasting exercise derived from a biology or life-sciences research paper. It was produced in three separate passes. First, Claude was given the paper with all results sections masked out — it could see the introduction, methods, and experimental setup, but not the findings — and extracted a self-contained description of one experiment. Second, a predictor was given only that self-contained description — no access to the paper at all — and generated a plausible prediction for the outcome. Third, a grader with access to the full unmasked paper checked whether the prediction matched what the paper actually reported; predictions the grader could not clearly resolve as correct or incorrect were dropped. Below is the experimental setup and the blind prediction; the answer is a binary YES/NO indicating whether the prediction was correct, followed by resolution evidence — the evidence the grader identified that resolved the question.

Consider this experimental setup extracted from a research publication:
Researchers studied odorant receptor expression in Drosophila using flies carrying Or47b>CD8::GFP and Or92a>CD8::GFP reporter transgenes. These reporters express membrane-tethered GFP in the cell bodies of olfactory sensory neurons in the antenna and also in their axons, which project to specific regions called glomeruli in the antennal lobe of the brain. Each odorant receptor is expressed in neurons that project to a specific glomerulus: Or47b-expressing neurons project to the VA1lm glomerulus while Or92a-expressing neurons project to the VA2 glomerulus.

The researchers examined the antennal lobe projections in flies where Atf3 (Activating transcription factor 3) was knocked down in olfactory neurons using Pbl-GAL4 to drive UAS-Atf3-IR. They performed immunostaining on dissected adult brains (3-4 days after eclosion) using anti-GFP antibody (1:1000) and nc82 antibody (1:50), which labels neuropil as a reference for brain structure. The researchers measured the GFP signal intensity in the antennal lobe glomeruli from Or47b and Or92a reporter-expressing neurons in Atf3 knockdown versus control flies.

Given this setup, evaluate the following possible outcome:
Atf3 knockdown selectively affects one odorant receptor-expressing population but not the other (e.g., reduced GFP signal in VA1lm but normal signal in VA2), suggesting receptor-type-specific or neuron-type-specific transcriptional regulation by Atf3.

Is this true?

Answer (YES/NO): YES